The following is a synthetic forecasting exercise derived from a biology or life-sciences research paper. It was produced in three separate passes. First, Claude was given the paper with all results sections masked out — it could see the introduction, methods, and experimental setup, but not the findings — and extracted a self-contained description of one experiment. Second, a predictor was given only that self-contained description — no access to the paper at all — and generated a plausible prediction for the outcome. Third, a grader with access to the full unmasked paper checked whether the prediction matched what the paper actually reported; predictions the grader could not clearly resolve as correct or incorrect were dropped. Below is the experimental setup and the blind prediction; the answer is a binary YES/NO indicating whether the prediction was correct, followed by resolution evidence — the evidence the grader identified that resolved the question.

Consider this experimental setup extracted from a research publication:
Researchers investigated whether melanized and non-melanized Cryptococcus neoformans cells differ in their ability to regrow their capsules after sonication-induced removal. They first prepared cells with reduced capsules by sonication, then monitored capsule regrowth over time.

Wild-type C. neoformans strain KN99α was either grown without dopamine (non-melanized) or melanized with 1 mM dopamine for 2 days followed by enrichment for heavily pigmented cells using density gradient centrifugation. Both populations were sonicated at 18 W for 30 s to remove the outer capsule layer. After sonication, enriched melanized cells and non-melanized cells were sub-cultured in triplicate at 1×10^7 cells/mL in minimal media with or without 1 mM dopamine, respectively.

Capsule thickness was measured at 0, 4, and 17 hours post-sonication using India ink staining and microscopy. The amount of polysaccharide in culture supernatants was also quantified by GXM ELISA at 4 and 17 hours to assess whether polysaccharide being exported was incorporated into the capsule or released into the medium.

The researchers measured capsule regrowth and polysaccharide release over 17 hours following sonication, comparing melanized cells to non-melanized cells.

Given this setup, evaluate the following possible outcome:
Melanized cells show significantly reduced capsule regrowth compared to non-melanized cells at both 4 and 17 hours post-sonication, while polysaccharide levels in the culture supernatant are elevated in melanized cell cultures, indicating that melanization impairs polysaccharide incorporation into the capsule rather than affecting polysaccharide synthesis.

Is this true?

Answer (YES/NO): YES